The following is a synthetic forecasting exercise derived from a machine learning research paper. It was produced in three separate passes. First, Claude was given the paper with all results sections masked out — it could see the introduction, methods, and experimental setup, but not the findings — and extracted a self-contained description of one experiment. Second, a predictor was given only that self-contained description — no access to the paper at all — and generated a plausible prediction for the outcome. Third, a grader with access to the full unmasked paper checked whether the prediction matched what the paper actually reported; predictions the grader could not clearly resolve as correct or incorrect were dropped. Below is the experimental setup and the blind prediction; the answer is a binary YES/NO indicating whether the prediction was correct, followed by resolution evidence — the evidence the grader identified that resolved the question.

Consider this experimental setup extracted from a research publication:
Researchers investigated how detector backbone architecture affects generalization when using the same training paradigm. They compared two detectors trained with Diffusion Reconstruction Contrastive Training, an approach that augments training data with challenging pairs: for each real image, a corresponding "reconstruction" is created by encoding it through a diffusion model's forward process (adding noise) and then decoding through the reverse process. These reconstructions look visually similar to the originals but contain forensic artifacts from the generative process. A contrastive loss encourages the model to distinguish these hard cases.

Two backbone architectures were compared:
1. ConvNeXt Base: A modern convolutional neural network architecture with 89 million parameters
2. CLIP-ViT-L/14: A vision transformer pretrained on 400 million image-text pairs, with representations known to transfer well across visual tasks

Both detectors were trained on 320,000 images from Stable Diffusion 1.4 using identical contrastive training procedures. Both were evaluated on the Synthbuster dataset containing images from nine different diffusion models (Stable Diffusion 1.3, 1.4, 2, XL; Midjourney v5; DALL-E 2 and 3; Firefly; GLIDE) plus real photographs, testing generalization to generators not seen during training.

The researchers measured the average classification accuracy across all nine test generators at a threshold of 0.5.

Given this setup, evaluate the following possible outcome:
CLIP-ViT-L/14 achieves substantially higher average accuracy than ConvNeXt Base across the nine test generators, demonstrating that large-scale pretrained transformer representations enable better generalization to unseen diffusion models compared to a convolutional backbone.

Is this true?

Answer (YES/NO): YES